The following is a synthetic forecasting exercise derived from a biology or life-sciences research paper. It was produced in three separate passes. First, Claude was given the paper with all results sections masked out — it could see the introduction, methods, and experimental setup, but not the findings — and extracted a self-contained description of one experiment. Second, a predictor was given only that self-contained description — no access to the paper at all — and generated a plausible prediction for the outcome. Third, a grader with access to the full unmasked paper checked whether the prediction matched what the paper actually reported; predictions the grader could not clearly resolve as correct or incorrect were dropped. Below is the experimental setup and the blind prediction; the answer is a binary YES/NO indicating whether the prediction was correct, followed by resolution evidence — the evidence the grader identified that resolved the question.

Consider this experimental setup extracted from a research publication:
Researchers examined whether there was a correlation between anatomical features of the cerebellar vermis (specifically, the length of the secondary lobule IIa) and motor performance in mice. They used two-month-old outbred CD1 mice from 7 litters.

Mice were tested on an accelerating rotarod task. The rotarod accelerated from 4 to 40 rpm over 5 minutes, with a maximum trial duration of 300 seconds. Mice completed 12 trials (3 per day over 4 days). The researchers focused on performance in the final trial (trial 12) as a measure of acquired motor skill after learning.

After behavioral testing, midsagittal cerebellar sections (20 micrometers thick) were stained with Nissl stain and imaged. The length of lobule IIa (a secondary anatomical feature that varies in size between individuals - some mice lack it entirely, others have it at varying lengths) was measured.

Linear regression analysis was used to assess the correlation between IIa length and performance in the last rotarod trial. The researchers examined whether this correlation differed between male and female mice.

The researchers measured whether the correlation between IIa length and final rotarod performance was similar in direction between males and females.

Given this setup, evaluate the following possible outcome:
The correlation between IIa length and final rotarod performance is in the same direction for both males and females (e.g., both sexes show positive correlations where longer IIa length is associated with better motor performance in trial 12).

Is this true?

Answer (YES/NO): YES